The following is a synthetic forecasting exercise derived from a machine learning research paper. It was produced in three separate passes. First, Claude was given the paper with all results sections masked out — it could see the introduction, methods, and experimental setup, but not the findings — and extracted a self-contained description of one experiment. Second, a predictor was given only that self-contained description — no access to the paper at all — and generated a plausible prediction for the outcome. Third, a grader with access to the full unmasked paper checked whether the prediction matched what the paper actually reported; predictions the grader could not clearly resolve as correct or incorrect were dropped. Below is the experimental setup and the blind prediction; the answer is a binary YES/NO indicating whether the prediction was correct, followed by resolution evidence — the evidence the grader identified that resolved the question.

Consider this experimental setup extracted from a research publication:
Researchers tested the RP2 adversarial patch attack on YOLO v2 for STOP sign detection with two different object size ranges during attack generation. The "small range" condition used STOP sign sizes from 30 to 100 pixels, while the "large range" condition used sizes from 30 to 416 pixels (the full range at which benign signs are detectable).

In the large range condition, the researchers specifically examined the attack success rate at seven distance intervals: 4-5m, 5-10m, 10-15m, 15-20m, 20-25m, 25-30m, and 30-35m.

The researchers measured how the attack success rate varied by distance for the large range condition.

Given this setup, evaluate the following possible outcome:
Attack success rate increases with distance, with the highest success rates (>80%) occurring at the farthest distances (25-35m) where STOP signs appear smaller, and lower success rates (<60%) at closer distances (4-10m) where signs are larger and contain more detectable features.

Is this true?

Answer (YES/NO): NO